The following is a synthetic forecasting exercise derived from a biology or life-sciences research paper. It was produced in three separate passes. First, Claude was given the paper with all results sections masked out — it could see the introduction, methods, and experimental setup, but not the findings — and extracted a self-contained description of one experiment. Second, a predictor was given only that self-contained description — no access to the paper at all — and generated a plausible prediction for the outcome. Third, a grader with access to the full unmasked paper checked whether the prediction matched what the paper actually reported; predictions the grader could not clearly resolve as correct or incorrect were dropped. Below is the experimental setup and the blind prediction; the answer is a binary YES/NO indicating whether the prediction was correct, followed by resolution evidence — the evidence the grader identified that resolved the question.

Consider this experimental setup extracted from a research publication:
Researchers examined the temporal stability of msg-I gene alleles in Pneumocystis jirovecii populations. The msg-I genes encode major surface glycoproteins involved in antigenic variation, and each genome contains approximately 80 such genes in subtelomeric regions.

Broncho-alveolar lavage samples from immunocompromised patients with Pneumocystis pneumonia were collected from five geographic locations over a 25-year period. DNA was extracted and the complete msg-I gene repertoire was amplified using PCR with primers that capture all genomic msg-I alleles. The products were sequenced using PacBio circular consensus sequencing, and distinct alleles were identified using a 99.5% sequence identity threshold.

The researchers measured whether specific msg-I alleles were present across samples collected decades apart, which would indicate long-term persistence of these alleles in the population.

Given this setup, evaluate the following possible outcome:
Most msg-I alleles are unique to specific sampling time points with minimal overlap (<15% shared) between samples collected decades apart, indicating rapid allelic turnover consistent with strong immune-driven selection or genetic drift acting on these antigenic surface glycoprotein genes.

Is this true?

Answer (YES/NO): NO